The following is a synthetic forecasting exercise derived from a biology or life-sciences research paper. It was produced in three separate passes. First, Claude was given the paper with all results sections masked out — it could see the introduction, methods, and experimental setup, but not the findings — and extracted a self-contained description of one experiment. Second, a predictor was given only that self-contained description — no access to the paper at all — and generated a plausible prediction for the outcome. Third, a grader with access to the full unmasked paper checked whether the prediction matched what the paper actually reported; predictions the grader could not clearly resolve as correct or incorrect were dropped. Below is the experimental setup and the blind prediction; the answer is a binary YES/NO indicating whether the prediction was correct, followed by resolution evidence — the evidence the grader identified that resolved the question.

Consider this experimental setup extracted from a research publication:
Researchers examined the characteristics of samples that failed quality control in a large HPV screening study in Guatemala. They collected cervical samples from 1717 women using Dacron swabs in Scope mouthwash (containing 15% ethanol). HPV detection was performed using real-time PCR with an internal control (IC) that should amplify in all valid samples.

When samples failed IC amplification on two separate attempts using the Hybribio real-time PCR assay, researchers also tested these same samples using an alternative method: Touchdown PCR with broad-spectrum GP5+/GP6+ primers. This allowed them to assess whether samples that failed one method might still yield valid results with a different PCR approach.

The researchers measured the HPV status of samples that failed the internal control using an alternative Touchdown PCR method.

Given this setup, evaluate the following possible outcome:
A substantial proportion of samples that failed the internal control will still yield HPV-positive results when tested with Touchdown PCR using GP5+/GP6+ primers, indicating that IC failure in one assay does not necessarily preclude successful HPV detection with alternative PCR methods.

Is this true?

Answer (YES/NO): NO